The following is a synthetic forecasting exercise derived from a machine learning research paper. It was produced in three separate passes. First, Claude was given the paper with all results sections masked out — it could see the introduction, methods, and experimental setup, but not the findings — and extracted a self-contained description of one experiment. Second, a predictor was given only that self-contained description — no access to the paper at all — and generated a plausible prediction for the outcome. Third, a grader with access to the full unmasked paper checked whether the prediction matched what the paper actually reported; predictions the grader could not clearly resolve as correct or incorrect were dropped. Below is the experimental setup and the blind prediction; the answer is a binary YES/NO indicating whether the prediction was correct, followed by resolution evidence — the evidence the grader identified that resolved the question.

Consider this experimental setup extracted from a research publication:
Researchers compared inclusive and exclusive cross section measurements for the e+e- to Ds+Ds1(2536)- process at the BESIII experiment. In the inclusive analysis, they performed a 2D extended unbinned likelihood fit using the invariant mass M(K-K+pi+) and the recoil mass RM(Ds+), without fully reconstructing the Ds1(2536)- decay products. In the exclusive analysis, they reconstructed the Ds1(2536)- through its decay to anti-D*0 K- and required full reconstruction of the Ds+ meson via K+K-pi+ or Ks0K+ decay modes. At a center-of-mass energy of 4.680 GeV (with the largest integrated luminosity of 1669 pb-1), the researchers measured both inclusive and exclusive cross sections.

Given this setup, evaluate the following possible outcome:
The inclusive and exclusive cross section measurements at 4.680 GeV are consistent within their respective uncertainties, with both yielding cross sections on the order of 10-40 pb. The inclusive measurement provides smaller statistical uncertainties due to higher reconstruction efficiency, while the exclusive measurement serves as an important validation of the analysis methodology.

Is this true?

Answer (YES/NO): NO